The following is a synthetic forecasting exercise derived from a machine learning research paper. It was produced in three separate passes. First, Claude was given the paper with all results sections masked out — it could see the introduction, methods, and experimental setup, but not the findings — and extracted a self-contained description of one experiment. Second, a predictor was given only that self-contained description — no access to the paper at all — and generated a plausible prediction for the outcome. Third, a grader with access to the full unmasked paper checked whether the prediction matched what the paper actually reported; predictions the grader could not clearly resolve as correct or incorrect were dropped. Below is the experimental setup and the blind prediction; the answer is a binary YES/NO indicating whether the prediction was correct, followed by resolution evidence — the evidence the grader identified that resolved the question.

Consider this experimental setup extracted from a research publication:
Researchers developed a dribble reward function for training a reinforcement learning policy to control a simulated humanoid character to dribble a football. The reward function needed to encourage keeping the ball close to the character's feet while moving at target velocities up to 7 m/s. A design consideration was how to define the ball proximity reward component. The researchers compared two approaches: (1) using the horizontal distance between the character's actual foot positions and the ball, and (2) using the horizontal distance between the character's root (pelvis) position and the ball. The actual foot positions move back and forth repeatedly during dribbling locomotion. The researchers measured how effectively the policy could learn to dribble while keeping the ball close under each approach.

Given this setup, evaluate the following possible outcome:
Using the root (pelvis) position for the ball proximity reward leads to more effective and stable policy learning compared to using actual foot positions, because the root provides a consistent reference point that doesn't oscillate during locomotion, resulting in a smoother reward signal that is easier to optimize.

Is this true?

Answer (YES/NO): YES